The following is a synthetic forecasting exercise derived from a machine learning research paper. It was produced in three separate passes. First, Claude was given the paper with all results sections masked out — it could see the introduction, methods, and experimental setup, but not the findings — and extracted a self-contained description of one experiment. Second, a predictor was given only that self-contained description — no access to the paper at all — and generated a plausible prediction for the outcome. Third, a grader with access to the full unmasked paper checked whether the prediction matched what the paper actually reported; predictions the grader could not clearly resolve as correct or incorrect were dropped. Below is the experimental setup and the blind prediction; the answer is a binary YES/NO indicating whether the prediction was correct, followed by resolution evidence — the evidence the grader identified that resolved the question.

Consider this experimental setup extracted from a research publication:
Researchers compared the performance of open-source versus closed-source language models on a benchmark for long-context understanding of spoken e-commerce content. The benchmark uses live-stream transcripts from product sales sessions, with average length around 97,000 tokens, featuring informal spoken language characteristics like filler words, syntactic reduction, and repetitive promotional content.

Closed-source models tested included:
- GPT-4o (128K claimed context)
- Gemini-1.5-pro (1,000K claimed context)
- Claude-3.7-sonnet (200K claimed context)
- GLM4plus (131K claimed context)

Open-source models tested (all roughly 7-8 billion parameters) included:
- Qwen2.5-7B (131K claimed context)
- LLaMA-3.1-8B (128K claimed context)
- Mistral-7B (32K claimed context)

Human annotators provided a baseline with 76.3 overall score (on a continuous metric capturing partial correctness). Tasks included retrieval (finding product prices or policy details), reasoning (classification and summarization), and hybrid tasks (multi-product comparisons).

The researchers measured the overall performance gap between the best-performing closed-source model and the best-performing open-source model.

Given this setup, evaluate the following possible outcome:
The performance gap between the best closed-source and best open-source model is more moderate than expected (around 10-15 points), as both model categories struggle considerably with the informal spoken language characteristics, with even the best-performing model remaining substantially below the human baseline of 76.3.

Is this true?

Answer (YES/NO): NO